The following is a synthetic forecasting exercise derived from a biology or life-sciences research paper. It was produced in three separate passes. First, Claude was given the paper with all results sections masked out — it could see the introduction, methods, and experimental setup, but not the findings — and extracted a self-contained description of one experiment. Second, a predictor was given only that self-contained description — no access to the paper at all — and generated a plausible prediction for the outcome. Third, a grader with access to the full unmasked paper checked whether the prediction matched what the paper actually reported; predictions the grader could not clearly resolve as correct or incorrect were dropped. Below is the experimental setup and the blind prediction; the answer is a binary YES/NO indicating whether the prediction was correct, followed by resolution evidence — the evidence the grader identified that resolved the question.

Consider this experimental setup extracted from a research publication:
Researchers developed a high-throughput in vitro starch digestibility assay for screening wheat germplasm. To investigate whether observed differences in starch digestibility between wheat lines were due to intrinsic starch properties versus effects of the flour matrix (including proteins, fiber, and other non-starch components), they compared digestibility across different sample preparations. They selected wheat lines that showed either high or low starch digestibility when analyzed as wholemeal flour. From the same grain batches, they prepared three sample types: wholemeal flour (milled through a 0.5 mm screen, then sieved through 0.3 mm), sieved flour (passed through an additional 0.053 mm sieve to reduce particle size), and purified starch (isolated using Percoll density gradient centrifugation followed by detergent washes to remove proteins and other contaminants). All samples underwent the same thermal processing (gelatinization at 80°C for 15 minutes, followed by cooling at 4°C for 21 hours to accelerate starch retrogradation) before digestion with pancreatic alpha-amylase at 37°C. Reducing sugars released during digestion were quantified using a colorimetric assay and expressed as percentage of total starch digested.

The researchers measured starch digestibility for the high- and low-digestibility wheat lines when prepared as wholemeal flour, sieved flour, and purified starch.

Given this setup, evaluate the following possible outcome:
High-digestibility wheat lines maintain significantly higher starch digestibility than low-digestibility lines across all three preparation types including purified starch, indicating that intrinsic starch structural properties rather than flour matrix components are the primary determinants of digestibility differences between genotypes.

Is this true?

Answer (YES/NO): NO